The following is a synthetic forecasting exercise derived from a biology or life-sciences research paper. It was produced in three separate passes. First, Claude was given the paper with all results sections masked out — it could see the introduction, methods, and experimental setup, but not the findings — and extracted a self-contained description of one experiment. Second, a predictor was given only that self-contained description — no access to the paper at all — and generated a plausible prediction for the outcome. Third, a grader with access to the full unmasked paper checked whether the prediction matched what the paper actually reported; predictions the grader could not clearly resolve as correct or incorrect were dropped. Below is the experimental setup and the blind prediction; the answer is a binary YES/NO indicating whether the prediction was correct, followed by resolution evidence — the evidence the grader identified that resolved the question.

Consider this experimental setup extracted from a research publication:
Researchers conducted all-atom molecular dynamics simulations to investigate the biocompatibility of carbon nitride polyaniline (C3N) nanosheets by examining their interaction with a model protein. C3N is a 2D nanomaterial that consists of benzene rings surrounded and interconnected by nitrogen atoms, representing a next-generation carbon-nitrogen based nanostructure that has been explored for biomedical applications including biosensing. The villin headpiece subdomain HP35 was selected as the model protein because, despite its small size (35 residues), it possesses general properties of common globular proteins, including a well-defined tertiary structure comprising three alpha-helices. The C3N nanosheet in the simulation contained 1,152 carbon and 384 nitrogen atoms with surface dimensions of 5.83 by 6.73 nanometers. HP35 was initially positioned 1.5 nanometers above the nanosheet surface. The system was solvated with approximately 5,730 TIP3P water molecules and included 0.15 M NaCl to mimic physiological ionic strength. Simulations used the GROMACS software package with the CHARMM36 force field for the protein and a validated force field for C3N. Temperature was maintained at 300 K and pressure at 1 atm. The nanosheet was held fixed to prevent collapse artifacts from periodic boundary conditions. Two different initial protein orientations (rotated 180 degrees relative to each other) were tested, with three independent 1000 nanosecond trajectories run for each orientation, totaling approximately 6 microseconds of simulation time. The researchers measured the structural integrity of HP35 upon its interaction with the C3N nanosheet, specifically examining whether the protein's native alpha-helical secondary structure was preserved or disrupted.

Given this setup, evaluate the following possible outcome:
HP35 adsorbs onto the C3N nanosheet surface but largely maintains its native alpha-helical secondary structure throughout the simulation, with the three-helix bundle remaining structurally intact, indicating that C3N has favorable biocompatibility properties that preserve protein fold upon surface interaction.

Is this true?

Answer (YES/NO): NO